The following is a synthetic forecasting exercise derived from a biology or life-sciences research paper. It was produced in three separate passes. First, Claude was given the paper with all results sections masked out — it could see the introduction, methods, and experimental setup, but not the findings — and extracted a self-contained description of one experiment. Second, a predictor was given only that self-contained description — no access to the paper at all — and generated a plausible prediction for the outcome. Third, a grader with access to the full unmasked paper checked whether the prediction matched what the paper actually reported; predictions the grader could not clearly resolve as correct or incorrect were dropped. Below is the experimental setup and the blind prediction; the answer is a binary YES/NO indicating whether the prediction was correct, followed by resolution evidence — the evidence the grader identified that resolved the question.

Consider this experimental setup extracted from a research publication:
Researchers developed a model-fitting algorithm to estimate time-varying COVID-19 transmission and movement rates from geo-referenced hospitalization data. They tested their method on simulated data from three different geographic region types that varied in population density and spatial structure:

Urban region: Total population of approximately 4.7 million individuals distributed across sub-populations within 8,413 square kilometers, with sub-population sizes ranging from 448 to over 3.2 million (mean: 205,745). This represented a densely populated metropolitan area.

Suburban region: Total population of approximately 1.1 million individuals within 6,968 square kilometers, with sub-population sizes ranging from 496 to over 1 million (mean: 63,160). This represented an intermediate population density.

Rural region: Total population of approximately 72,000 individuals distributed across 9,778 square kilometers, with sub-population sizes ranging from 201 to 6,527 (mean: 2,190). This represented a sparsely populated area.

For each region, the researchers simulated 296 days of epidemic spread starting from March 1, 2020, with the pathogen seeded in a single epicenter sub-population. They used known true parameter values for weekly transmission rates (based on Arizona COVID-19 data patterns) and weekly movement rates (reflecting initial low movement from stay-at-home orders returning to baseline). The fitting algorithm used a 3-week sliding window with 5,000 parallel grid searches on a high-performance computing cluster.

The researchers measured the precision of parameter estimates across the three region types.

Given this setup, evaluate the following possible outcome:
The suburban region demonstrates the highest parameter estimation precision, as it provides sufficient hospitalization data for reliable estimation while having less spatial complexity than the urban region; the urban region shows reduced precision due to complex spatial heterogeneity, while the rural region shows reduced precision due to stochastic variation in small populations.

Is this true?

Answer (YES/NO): NO